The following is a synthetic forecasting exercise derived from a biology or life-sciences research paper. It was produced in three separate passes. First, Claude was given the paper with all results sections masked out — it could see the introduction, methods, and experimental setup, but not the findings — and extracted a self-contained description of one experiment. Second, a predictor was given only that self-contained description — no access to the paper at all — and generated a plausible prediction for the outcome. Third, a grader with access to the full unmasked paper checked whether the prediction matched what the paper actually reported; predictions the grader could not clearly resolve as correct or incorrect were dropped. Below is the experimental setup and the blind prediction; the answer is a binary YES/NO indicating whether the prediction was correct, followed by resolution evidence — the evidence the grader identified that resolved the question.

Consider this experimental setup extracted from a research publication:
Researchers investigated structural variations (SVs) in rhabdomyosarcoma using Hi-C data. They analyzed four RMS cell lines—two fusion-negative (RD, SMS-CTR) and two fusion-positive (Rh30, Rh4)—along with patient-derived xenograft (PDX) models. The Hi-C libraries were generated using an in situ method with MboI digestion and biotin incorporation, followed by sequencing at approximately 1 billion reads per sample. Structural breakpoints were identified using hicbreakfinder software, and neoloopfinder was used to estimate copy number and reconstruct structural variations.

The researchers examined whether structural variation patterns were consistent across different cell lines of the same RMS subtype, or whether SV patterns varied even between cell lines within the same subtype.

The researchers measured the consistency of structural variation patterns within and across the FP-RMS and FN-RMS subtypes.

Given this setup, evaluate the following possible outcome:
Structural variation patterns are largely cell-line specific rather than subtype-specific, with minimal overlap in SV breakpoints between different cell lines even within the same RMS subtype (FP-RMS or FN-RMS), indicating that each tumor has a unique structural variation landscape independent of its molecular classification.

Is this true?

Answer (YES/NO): YES